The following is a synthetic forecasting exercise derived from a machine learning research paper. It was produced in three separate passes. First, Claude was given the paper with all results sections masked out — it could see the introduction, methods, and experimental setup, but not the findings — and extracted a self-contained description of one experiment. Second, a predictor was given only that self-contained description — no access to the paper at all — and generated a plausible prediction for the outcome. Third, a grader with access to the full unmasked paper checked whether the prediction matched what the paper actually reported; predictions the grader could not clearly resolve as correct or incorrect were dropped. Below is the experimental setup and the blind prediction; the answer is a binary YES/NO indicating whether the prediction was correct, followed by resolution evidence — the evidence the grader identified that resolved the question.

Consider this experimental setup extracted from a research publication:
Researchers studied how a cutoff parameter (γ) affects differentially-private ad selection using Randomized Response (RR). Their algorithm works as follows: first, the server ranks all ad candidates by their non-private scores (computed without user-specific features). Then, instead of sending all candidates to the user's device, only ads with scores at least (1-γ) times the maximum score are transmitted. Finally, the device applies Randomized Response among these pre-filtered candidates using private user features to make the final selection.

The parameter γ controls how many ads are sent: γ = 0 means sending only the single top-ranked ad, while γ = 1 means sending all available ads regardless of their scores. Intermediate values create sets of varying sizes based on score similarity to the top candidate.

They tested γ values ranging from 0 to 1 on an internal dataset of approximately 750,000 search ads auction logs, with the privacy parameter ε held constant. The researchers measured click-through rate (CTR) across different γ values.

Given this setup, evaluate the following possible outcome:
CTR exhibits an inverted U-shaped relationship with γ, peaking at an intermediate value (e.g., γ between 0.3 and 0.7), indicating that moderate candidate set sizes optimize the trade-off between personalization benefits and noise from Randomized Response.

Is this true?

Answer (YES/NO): NO